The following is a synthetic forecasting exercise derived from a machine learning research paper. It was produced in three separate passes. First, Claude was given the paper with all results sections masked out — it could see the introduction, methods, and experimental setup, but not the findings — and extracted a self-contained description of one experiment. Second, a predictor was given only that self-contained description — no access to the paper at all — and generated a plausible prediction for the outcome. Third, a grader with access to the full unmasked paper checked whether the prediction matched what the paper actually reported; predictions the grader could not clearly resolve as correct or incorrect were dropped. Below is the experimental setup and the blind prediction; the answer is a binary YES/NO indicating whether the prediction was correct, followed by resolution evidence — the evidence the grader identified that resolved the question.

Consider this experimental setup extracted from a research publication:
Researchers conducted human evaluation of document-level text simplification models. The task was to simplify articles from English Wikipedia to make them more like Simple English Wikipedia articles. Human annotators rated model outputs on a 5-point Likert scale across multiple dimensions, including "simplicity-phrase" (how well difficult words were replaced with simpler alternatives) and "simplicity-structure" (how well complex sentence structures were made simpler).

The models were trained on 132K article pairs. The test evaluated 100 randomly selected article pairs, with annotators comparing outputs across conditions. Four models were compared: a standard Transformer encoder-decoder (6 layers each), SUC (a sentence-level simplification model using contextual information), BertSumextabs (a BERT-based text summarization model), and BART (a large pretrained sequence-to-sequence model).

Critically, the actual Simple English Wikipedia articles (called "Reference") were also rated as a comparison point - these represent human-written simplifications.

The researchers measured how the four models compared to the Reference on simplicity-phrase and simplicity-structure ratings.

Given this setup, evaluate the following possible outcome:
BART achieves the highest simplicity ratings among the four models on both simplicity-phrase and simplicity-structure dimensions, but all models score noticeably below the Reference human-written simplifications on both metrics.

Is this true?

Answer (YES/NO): NO